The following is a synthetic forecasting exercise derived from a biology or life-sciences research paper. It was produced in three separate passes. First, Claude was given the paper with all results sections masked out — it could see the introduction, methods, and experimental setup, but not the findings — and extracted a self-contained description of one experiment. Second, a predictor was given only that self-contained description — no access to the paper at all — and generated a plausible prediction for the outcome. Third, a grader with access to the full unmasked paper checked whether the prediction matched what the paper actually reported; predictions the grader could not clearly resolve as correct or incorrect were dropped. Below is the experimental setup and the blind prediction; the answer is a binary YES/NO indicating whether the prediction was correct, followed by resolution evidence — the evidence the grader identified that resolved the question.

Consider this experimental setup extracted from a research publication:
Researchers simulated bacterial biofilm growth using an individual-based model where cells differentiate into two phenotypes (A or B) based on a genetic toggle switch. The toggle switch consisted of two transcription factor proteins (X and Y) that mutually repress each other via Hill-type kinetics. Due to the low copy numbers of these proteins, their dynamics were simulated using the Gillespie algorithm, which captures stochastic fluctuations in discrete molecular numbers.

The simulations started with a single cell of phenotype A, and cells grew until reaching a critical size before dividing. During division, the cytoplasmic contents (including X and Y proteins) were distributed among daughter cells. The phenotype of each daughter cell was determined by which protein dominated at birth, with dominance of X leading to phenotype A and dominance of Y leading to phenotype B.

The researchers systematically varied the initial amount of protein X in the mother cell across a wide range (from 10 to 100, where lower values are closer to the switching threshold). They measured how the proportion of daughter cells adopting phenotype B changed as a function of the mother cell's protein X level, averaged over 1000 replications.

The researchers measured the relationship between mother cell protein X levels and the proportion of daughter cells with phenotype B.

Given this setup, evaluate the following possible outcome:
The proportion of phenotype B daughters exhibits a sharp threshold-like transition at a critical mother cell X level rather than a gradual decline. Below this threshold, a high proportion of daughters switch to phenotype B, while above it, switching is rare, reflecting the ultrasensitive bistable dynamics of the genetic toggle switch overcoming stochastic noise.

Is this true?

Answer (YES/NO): NO